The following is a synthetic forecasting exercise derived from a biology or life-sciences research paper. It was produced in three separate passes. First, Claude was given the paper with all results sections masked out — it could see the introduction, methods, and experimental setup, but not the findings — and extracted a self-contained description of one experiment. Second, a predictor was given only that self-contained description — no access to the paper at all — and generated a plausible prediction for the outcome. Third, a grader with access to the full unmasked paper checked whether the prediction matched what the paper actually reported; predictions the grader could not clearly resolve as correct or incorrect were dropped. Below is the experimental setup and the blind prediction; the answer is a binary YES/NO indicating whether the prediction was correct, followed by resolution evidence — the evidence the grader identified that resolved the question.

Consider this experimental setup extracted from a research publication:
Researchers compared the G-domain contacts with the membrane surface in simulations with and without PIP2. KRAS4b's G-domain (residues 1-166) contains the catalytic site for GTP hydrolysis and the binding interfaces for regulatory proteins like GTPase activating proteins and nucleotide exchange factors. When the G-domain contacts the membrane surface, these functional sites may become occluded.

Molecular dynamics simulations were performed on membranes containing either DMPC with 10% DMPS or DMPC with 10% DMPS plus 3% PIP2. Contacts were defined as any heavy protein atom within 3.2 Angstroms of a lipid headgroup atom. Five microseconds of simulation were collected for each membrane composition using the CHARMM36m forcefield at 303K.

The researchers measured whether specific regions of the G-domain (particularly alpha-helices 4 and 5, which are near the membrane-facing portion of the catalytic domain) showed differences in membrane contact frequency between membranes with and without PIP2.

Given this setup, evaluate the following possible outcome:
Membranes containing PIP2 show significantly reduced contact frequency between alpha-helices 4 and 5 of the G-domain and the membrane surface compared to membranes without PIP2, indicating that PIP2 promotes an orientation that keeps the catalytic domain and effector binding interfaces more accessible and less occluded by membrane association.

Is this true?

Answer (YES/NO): NO